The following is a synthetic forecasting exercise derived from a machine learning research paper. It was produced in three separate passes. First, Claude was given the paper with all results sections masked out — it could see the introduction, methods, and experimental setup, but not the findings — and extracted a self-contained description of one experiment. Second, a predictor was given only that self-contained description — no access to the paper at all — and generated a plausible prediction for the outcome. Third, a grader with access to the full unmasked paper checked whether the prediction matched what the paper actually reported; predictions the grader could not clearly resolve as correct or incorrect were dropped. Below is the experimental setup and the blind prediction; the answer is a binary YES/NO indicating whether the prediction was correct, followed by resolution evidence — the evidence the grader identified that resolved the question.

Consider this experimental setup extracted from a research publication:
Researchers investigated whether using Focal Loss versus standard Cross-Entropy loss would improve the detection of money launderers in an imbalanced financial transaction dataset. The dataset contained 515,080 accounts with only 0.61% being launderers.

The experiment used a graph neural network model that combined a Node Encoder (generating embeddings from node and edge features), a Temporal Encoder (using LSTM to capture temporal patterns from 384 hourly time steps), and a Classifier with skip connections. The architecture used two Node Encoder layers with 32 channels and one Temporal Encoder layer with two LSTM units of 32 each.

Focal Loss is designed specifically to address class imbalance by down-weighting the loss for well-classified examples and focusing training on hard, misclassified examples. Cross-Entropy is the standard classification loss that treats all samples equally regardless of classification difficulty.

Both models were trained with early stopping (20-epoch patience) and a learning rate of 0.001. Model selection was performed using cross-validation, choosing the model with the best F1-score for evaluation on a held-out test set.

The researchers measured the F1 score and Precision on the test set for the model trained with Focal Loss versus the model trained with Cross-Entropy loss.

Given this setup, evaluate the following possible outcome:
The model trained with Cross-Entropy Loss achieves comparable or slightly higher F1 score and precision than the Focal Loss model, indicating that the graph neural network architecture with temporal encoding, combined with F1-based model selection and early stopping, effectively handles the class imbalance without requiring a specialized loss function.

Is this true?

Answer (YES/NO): NO